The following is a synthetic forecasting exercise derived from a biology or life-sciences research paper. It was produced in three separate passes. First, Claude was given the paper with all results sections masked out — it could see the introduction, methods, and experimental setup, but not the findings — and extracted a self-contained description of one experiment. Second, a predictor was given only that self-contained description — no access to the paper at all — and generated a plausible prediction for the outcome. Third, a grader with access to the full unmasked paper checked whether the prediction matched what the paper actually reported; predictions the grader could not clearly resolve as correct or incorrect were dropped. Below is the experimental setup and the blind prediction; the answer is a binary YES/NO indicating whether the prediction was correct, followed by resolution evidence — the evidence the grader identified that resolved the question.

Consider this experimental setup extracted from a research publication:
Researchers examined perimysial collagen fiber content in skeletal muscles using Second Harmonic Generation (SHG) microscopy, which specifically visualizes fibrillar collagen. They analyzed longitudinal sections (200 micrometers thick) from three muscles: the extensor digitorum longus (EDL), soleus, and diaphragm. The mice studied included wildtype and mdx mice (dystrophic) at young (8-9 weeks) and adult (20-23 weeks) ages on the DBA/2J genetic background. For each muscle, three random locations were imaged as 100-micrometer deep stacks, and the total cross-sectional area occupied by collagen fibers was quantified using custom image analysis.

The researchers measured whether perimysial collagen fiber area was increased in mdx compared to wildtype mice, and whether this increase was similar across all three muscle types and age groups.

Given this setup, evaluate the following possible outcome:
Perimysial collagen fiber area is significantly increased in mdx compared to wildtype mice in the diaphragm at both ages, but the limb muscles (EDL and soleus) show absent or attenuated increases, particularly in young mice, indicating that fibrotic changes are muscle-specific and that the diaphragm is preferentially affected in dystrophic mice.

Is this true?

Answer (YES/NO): NO